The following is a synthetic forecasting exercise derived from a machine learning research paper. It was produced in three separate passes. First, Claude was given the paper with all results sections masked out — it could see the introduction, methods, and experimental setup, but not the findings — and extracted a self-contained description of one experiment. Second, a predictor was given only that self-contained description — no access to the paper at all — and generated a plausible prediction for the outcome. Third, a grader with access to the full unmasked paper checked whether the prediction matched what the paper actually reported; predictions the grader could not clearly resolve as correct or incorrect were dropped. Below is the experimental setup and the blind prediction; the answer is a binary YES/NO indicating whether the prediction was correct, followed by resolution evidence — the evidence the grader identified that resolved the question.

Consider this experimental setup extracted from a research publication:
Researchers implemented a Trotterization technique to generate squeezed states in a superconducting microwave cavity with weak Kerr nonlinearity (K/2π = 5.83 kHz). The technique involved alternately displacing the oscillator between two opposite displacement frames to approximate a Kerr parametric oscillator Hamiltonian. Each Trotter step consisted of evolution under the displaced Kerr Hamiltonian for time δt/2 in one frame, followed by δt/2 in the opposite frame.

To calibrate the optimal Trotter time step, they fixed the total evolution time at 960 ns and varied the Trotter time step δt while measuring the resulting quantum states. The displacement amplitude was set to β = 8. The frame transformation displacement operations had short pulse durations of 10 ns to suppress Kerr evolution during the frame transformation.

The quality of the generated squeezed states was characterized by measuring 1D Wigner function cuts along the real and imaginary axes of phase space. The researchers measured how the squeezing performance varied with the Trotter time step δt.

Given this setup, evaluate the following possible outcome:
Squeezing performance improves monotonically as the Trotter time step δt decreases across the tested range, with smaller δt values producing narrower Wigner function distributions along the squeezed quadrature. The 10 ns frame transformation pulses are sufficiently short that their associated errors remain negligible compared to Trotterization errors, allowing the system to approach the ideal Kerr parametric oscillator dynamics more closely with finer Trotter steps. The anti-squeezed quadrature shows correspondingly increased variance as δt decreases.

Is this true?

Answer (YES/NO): NO